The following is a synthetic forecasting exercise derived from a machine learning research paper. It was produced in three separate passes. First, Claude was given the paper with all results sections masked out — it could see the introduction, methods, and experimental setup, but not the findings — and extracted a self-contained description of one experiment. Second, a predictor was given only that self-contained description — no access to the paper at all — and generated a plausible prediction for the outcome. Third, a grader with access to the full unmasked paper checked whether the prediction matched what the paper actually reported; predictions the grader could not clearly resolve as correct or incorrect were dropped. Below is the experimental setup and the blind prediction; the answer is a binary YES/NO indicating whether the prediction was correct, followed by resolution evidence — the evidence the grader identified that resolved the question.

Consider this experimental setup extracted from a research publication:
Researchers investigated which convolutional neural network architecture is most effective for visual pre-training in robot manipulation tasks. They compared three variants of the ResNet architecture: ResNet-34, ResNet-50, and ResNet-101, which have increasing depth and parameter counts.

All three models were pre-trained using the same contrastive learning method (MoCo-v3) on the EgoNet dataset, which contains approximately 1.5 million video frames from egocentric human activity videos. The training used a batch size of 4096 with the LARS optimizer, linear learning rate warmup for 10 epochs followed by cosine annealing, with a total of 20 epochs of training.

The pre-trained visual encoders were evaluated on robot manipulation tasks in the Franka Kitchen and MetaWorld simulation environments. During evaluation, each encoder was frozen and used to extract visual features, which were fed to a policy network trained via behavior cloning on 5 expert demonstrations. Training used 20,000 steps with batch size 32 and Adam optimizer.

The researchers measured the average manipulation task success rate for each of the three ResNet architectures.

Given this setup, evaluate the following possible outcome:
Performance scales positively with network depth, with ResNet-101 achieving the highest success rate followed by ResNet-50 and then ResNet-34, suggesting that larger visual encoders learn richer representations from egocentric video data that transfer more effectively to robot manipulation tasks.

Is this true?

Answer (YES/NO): NO